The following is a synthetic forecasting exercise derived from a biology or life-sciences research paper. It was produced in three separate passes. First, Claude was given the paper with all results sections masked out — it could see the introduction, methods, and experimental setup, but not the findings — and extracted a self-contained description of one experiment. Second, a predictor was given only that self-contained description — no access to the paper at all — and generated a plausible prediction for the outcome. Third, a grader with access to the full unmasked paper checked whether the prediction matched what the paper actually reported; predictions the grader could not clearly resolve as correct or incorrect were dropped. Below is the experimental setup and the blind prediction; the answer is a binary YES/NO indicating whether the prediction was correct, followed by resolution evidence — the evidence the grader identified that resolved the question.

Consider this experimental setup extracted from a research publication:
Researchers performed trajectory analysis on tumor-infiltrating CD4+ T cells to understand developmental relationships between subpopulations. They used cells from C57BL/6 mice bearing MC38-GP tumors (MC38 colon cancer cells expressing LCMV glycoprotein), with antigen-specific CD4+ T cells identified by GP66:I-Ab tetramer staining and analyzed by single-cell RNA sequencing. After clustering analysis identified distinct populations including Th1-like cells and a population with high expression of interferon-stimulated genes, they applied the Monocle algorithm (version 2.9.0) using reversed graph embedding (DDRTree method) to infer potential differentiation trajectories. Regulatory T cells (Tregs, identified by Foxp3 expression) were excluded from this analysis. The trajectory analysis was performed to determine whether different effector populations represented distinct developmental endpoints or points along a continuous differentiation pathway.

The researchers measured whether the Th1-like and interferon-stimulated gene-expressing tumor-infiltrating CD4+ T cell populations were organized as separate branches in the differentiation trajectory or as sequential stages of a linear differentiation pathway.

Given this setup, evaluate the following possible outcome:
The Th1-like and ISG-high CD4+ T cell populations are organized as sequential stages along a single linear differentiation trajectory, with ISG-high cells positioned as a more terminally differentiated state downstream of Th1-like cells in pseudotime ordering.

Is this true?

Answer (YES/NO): NO